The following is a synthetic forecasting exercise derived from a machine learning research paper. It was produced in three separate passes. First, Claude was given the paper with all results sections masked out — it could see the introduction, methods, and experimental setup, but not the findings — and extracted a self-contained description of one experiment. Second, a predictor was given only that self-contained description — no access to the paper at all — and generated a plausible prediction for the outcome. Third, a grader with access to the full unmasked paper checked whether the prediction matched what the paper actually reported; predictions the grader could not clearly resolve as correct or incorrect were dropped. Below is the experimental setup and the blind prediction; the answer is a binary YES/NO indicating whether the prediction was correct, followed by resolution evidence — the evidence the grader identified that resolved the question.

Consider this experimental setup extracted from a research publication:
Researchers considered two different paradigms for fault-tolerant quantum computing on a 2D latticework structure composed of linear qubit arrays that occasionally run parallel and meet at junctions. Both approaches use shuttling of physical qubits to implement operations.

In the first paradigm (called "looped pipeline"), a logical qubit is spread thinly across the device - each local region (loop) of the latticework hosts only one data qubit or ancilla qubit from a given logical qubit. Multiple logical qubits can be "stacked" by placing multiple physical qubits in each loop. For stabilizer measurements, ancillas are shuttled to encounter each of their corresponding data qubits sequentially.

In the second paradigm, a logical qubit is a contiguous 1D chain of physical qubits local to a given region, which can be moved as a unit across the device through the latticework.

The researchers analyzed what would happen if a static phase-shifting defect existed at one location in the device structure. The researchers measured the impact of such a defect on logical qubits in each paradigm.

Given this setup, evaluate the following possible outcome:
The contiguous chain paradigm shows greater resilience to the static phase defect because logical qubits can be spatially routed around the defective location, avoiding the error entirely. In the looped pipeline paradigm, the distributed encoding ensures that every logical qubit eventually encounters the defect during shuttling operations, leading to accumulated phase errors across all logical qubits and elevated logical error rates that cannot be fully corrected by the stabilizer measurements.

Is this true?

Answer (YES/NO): NO